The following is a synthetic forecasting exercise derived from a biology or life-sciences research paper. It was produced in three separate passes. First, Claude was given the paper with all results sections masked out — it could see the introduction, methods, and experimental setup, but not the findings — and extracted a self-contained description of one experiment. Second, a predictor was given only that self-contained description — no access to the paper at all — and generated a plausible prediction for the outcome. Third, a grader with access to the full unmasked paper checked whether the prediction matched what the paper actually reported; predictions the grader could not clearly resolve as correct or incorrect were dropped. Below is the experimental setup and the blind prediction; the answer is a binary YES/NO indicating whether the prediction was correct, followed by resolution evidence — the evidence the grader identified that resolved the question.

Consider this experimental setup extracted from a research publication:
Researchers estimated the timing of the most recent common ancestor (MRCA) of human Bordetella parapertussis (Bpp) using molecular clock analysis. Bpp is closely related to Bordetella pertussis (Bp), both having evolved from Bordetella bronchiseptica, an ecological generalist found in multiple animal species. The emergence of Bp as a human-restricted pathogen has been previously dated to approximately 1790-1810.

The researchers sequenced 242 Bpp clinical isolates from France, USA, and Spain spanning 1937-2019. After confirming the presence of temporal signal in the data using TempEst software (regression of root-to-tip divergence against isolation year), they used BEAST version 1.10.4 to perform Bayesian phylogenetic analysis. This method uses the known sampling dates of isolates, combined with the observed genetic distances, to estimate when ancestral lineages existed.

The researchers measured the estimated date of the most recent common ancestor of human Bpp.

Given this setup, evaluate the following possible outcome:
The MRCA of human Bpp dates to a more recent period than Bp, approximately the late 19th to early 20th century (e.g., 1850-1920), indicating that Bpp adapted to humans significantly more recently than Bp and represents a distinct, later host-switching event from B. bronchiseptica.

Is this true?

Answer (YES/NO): YES